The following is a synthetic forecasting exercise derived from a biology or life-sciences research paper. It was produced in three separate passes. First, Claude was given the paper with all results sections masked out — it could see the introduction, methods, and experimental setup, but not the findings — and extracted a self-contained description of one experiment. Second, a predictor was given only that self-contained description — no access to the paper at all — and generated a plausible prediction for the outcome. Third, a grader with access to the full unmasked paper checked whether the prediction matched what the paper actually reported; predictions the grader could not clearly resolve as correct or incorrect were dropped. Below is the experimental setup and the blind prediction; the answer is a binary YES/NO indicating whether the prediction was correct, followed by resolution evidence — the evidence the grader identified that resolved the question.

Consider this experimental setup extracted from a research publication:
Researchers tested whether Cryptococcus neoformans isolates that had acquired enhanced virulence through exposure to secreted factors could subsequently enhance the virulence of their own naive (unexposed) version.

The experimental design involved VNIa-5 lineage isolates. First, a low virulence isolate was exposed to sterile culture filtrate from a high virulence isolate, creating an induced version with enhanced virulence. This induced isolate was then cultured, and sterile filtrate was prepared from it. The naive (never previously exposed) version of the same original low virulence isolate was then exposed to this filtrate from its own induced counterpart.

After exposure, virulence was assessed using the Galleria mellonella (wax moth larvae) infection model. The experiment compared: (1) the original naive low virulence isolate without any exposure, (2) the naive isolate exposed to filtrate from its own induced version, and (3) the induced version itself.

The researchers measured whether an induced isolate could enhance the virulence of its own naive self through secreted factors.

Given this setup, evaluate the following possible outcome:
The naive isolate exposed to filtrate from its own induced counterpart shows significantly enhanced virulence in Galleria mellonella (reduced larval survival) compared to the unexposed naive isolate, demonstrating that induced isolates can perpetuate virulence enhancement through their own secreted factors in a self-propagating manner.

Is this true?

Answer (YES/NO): YES